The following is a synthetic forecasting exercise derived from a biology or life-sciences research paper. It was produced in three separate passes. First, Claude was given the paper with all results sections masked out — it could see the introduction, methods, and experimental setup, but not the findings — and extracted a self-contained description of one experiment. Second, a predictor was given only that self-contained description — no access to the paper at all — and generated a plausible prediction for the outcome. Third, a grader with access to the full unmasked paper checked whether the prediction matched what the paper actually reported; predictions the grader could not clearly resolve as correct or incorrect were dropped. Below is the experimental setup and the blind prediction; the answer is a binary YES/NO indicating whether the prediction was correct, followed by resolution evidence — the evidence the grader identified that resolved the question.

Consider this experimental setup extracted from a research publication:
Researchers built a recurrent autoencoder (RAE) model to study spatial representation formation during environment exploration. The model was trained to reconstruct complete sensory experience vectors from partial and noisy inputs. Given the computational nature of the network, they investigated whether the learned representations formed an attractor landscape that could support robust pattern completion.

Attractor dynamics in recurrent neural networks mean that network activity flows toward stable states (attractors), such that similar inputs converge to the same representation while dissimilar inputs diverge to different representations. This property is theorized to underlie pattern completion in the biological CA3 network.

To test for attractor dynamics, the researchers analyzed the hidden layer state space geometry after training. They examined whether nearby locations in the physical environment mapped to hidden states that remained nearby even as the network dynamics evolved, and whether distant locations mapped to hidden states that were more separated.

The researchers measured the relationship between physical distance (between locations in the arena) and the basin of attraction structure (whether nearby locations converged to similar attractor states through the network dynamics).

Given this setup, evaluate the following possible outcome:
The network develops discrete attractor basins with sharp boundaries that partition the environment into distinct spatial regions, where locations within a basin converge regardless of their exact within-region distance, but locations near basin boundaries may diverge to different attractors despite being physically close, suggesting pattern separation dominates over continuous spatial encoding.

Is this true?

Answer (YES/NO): NO